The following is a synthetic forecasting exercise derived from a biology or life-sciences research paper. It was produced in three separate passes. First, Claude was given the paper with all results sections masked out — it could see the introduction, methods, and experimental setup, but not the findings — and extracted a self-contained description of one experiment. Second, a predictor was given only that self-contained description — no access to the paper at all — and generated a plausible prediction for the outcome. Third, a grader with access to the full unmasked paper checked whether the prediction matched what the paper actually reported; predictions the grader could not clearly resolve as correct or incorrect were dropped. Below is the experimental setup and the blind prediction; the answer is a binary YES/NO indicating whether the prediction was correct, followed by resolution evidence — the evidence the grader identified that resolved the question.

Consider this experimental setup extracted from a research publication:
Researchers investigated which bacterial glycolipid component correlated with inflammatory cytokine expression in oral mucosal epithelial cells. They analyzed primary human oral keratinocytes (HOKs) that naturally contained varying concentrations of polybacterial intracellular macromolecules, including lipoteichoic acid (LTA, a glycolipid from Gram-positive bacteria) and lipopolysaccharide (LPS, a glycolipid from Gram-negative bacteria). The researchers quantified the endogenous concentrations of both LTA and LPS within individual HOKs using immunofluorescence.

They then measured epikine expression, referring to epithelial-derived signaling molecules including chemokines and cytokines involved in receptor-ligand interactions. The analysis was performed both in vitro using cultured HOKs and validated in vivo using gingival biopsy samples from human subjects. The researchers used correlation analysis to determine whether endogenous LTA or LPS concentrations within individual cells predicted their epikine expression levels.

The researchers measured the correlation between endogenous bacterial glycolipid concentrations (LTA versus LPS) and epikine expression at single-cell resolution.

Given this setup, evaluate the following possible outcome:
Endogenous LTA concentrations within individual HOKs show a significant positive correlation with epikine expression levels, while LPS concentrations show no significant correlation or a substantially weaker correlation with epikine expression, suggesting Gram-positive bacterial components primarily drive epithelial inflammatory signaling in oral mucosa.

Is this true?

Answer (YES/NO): YES